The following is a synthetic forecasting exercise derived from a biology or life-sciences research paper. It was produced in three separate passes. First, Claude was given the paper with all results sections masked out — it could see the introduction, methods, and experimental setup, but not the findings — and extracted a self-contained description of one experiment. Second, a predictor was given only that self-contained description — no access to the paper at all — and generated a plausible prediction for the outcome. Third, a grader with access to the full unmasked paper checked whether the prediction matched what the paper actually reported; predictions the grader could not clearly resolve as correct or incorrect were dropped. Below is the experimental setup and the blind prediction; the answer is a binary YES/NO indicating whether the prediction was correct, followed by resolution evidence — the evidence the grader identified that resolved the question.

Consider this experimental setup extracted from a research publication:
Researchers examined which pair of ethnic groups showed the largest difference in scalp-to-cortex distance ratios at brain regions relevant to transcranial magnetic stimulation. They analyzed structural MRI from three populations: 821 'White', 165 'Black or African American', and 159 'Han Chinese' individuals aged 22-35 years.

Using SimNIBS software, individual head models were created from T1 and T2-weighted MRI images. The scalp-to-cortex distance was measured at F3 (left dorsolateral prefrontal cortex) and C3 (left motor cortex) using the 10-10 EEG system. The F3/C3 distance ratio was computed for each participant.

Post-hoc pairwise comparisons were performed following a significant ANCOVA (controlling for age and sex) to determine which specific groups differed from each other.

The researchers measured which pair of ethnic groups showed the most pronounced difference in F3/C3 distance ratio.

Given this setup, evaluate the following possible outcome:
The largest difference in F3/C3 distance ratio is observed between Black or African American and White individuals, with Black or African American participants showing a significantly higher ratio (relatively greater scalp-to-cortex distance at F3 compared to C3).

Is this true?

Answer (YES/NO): NO